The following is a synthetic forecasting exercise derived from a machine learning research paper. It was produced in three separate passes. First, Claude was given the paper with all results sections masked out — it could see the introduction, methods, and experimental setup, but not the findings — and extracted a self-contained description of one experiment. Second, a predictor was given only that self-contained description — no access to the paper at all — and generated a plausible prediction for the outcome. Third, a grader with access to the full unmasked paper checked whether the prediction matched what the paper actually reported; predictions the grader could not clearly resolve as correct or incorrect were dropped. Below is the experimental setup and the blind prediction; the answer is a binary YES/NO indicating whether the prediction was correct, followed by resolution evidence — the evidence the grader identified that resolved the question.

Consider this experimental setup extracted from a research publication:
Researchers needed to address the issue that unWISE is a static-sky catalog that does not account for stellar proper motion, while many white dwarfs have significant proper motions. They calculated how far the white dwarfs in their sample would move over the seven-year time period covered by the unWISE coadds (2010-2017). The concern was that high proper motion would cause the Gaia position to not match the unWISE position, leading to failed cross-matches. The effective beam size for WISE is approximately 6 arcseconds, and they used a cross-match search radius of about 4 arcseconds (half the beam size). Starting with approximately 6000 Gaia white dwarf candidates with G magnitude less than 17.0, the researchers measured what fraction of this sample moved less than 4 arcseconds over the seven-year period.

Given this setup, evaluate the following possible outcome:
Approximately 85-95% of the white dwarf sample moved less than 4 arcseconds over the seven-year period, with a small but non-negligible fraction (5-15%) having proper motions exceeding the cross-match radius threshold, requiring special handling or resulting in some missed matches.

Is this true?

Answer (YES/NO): NO